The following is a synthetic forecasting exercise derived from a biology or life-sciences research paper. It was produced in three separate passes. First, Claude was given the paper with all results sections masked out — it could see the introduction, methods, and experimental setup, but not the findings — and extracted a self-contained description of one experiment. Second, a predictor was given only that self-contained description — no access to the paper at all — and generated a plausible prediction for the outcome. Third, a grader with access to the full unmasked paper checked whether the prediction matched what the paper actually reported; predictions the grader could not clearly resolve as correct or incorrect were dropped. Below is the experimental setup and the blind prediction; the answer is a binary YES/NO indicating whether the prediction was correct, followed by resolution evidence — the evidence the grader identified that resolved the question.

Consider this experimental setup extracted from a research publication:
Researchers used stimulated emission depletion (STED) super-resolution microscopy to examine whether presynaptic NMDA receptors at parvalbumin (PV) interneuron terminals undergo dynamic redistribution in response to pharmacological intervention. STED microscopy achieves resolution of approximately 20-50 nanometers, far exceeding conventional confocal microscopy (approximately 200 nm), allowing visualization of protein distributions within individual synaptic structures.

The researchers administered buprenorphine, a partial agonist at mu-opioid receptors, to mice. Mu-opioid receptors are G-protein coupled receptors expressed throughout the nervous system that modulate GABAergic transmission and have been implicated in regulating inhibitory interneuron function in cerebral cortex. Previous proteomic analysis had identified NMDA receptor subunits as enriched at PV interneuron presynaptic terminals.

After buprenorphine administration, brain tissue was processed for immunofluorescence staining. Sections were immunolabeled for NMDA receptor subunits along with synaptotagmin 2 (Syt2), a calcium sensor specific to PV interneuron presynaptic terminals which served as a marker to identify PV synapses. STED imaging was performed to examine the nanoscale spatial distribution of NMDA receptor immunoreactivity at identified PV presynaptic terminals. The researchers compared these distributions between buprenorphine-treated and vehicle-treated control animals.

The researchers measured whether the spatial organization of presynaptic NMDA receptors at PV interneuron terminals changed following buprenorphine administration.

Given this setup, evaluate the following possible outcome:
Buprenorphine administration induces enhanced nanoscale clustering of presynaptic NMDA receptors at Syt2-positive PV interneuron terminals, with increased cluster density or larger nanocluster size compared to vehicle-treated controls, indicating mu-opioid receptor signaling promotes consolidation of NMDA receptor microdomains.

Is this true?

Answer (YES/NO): NO